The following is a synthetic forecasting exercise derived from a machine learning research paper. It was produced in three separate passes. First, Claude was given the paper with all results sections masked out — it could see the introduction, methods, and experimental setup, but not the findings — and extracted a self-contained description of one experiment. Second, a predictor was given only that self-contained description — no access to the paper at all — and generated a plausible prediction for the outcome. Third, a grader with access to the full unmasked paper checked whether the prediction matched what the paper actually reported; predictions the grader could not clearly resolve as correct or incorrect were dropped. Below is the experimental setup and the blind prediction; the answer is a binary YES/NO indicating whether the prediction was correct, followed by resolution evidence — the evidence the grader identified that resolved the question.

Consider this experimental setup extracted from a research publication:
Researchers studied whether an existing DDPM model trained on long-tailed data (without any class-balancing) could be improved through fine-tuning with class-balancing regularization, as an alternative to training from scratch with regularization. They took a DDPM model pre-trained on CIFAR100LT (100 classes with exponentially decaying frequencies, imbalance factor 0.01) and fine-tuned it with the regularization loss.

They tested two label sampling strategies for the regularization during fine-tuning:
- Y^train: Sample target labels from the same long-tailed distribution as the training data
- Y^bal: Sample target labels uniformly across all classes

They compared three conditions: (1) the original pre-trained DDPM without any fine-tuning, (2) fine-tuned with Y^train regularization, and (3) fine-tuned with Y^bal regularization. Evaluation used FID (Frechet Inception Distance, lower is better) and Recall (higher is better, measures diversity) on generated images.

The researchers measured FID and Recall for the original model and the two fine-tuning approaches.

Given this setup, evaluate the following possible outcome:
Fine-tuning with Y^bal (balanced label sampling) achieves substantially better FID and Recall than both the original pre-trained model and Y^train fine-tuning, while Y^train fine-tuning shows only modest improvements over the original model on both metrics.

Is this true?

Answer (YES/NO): NO